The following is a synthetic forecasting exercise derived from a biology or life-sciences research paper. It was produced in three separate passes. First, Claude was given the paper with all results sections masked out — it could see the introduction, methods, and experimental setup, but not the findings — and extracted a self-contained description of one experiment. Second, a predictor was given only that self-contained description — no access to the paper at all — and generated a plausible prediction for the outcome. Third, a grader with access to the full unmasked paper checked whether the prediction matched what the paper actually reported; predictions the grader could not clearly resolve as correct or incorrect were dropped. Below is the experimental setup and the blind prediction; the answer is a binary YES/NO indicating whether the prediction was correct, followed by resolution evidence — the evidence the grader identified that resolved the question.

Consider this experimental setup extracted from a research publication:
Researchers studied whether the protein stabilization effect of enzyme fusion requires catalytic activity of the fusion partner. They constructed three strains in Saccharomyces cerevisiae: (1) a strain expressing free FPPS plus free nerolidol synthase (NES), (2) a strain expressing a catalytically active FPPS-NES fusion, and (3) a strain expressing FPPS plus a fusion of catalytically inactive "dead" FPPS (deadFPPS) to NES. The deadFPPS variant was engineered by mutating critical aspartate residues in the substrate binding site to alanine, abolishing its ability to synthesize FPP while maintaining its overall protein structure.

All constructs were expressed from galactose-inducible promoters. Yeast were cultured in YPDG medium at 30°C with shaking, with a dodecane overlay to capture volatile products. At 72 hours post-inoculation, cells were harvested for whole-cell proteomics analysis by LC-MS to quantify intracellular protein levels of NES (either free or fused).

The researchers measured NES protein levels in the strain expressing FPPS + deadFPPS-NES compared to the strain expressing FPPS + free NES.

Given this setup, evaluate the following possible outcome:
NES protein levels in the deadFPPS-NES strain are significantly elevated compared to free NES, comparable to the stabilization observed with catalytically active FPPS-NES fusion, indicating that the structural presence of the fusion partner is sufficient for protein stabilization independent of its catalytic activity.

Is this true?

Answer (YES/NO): YES